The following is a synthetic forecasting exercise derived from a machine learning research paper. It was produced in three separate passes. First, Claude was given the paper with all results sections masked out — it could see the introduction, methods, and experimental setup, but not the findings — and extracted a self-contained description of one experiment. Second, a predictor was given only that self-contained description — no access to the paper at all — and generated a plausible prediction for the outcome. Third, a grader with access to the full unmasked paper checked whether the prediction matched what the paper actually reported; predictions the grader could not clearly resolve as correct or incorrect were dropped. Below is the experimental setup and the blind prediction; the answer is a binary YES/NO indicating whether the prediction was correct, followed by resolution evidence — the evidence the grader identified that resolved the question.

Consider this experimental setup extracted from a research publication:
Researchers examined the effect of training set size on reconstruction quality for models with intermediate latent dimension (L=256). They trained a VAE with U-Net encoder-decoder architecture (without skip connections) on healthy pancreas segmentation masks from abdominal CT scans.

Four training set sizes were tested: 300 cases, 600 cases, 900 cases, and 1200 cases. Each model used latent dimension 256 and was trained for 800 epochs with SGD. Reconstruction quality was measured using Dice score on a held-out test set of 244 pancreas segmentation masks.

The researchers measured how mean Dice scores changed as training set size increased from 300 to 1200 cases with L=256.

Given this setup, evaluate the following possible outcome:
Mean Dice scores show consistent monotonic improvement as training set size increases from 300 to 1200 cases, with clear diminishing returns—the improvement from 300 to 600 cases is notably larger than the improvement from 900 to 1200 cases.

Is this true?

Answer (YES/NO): YES